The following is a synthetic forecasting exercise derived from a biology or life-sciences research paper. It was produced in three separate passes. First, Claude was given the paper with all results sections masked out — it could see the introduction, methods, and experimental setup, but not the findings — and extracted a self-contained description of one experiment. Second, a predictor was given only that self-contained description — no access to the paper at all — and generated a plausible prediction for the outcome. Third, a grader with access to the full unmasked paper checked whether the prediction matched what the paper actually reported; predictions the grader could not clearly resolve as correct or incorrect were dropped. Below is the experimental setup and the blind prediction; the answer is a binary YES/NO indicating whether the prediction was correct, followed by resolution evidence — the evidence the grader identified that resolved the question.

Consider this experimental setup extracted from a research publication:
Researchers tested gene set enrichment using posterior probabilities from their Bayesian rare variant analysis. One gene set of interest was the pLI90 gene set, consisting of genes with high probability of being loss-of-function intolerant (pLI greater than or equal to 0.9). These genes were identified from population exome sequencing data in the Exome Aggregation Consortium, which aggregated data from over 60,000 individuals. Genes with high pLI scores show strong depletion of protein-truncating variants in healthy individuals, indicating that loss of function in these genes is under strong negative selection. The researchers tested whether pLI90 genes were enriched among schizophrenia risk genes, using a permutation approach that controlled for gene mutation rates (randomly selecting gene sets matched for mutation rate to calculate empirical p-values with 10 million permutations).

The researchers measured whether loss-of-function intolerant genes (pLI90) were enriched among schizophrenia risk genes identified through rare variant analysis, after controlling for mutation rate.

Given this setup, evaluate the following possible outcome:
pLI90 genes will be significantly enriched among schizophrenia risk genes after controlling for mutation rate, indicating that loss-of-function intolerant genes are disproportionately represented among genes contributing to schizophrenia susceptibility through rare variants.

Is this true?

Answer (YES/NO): YES